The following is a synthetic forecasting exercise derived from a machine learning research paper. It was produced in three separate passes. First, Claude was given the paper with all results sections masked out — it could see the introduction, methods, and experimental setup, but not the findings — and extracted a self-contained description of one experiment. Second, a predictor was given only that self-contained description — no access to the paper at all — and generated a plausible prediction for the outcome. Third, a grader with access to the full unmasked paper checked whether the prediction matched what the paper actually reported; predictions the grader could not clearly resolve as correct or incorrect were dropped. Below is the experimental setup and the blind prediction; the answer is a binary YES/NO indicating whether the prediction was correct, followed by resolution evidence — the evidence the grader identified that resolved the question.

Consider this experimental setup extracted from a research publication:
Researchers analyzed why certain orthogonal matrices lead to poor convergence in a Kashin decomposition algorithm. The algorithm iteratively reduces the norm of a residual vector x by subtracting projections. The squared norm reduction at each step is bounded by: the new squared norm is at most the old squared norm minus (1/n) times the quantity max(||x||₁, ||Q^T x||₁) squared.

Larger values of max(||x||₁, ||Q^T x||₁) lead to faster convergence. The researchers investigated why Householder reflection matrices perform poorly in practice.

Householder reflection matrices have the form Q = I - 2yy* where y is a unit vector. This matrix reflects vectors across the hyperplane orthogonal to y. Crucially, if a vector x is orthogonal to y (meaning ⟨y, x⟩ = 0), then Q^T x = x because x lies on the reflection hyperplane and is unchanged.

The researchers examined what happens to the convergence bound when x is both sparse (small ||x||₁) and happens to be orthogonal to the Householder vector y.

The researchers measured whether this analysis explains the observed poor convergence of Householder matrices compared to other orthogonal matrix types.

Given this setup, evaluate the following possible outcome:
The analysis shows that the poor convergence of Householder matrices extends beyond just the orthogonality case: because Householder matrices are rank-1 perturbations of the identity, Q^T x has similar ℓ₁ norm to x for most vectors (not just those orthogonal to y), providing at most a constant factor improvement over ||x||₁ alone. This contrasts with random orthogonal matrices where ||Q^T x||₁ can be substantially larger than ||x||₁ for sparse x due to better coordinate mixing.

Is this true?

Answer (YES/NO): NO